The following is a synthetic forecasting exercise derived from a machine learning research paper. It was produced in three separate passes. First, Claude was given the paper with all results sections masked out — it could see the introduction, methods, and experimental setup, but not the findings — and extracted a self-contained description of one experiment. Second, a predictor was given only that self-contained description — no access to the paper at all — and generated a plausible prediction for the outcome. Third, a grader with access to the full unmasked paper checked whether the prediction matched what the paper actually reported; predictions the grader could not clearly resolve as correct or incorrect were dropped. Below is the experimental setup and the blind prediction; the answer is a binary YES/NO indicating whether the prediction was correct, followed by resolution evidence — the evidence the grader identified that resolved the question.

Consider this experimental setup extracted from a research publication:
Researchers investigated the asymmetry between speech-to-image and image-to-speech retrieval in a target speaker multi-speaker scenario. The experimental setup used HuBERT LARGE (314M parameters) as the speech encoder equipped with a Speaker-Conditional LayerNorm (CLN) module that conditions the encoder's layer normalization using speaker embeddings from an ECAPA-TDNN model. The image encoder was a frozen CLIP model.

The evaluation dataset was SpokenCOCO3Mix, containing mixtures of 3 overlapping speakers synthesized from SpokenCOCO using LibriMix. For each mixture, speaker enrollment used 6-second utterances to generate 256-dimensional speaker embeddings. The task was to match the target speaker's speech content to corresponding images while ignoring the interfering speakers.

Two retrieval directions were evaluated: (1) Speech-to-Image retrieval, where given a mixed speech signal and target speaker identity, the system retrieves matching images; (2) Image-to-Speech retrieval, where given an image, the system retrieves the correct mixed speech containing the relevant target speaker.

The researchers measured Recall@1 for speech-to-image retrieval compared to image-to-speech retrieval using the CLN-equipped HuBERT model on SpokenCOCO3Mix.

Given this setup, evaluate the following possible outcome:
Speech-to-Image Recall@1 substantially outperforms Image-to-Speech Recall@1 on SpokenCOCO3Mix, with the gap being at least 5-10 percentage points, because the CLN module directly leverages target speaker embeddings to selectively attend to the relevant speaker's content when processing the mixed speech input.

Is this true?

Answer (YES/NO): NO